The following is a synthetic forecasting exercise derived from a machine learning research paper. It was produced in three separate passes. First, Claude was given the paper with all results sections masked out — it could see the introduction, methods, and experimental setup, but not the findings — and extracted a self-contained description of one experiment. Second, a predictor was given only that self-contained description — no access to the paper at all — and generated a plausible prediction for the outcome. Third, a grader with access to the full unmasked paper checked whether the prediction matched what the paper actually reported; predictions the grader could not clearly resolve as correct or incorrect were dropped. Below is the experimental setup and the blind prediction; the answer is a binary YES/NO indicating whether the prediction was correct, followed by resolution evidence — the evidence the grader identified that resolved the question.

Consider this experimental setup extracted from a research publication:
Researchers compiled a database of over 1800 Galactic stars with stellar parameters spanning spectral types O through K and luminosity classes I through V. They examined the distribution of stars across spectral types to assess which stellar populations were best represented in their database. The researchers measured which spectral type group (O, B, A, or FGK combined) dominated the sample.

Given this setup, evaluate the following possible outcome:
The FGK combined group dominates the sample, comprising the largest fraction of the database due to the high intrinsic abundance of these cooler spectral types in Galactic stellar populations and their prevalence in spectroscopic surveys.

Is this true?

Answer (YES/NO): YES